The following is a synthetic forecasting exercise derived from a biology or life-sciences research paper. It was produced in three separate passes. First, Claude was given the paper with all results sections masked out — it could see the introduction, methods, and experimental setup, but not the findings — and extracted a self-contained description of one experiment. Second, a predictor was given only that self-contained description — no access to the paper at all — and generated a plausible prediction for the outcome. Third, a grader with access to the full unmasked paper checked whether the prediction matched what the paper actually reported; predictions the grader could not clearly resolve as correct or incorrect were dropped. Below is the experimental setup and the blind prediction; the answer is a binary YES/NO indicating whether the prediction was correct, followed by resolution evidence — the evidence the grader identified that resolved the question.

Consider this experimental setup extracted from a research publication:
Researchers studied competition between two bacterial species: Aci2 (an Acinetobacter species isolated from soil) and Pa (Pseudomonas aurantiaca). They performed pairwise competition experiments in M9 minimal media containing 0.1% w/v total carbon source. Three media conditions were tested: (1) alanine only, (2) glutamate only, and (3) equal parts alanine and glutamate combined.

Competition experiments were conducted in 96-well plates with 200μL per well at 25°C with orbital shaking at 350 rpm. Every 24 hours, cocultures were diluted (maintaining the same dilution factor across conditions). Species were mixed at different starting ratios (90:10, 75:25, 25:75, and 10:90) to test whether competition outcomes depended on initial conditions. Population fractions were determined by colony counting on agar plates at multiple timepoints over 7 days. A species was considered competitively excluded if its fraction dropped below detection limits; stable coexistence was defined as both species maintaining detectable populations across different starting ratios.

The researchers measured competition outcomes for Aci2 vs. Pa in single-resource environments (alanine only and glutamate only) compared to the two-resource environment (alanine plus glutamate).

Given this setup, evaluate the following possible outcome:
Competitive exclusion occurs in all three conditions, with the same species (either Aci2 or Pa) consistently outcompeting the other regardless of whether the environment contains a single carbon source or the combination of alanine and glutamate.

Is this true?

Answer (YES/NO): NO